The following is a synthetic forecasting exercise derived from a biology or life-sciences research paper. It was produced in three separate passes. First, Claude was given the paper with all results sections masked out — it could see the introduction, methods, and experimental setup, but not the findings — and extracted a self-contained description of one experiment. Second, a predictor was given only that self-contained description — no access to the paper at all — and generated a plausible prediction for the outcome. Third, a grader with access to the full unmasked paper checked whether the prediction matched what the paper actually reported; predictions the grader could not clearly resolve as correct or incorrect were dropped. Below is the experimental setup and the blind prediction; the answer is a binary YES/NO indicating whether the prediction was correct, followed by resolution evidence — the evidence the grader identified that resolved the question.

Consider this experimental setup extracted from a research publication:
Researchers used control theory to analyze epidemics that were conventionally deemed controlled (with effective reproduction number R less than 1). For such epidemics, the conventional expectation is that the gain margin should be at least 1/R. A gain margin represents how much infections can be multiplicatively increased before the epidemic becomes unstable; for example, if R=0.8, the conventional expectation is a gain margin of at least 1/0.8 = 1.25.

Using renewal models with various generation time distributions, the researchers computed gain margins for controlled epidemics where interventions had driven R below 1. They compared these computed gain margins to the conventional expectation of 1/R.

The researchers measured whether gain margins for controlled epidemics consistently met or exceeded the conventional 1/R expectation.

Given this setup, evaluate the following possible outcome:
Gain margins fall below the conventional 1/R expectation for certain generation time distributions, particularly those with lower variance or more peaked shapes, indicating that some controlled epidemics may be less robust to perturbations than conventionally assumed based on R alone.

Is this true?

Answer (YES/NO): NO